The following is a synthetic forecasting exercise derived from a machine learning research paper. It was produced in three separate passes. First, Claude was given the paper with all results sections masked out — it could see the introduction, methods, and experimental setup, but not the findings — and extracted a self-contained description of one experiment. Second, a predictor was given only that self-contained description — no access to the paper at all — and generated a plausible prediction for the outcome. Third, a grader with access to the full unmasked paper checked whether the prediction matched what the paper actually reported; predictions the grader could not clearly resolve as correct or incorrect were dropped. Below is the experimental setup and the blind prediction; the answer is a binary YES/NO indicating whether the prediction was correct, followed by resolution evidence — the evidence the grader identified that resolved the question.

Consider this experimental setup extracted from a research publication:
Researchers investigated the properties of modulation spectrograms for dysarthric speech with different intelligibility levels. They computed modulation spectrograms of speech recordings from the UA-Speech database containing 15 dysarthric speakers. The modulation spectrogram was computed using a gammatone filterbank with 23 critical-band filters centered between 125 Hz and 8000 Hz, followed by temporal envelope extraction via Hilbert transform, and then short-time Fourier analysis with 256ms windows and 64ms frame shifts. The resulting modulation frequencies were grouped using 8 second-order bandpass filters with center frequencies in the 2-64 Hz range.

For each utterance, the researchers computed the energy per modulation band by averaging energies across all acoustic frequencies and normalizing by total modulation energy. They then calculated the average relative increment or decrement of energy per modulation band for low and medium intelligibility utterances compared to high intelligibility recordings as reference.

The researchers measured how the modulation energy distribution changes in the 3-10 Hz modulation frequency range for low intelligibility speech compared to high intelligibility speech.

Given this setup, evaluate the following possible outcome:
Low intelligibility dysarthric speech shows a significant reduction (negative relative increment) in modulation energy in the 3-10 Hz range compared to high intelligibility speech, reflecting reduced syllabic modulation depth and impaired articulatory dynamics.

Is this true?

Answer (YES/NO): YES